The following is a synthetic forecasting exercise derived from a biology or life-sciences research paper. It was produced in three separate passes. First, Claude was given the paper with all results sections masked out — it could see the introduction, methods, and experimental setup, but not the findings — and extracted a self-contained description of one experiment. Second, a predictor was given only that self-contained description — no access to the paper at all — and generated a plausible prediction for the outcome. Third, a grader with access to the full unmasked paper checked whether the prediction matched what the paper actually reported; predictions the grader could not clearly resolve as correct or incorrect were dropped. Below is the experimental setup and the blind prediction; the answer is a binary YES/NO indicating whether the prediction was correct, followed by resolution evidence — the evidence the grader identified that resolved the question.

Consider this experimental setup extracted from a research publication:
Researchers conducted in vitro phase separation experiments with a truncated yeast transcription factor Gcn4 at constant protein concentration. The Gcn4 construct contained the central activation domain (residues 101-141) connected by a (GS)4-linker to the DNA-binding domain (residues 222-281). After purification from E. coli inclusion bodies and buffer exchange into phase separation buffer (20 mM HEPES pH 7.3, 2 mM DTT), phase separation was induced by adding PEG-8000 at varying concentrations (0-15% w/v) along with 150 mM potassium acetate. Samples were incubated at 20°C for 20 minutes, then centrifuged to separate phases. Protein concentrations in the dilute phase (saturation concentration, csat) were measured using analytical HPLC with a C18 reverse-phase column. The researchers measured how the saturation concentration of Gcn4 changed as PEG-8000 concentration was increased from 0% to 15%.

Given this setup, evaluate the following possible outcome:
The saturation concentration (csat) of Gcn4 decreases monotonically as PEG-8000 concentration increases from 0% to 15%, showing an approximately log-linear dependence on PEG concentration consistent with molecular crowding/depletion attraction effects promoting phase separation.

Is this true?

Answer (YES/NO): YES